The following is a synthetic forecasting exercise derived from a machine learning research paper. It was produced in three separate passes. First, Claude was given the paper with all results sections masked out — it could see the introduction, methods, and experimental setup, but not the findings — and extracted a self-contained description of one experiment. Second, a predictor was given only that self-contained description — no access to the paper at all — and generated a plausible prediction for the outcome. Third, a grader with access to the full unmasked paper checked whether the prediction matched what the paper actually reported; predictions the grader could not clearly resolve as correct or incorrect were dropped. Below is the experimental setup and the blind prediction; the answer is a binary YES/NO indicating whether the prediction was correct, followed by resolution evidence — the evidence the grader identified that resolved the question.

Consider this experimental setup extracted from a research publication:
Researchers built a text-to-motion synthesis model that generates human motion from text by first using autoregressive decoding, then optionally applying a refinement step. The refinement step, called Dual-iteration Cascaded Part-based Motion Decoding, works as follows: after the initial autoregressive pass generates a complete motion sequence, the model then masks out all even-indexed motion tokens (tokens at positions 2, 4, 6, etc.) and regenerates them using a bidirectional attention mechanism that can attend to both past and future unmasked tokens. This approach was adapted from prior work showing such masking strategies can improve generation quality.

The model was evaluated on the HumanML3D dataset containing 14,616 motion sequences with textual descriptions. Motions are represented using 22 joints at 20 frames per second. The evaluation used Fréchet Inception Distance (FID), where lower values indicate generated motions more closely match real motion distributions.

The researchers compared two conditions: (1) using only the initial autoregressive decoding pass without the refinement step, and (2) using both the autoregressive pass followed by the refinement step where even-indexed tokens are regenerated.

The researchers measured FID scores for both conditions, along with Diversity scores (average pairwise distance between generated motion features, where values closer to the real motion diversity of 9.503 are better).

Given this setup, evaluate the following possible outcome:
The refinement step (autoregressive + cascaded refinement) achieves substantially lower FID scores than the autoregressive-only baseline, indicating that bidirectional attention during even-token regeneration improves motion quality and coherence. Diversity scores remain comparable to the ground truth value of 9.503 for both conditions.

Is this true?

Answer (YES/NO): NO